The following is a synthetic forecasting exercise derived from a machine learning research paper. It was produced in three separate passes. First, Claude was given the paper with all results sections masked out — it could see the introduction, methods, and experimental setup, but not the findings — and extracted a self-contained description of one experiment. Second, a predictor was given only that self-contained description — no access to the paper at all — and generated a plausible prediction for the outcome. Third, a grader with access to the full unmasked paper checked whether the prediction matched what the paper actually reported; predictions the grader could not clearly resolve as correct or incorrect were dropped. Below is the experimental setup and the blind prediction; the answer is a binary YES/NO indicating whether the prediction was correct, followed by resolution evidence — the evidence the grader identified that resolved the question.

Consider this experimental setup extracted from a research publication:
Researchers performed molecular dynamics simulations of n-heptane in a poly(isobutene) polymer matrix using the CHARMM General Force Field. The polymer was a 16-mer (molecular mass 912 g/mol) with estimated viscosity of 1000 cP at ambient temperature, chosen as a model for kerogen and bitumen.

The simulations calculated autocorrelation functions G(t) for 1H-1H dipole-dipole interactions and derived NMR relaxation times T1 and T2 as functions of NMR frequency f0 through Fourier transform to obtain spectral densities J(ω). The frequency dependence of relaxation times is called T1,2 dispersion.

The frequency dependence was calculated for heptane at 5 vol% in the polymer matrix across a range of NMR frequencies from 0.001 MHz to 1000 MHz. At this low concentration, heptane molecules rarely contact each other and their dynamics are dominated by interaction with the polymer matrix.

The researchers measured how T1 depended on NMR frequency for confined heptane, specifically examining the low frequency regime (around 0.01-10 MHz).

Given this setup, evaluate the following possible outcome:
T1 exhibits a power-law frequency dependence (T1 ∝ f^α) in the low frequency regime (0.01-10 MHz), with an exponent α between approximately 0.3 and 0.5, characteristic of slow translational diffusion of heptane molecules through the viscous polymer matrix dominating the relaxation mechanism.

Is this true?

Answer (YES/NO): NO